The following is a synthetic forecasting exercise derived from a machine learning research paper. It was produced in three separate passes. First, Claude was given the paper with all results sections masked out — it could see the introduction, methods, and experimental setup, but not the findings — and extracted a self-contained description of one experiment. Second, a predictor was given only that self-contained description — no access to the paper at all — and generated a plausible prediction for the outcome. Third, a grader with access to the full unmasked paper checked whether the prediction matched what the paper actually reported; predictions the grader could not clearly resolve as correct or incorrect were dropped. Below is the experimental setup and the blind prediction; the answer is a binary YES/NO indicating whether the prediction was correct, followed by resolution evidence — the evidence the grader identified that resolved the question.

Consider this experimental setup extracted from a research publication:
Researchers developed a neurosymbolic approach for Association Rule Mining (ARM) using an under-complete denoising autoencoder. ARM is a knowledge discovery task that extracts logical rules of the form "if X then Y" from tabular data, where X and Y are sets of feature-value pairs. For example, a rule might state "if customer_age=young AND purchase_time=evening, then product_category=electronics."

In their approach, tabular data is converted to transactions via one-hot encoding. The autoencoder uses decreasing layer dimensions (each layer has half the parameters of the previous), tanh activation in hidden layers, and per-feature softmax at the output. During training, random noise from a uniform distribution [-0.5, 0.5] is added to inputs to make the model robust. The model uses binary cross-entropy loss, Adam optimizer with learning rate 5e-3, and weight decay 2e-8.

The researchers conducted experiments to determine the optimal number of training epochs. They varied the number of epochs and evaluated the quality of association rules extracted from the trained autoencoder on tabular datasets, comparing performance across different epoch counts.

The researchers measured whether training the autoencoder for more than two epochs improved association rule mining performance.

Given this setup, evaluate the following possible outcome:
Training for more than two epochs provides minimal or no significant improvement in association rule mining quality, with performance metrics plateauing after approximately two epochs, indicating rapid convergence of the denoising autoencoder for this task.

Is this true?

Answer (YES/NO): YES